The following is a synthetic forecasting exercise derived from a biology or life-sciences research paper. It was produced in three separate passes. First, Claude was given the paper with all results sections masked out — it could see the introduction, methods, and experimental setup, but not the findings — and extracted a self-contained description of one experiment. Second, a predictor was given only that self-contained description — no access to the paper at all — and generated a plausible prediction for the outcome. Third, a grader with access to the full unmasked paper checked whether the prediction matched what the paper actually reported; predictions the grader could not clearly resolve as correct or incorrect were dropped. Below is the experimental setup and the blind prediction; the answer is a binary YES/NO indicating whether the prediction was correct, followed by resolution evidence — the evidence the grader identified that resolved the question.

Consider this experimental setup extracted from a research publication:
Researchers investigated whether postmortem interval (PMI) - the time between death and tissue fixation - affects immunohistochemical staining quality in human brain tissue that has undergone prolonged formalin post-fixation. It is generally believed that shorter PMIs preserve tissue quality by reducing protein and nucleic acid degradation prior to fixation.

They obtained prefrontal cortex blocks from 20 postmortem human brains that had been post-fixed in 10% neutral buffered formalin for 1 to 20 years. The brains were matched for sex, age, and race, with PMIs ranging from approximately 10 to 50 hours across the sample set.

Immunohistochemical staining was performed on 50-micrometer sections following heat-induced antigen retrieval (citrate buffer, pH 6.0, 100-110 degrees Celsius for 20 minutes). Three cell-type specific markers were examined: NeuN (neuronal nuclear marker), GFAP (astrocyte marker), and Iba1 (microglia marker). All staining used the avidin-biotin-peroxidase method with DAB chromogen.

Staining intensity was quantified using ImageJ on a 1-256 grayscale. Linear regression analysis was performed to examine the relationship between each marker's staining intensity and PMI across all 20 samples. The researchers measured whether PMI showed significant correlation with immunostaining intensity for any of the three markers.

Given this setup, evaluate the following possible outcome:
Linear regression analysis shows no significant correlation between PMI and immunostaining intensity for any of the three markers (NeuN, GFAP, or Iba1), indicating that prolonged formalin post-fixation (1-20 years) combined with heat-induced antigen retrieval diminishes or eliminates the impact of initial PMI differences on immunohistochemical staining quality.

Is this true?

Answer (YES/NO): YES